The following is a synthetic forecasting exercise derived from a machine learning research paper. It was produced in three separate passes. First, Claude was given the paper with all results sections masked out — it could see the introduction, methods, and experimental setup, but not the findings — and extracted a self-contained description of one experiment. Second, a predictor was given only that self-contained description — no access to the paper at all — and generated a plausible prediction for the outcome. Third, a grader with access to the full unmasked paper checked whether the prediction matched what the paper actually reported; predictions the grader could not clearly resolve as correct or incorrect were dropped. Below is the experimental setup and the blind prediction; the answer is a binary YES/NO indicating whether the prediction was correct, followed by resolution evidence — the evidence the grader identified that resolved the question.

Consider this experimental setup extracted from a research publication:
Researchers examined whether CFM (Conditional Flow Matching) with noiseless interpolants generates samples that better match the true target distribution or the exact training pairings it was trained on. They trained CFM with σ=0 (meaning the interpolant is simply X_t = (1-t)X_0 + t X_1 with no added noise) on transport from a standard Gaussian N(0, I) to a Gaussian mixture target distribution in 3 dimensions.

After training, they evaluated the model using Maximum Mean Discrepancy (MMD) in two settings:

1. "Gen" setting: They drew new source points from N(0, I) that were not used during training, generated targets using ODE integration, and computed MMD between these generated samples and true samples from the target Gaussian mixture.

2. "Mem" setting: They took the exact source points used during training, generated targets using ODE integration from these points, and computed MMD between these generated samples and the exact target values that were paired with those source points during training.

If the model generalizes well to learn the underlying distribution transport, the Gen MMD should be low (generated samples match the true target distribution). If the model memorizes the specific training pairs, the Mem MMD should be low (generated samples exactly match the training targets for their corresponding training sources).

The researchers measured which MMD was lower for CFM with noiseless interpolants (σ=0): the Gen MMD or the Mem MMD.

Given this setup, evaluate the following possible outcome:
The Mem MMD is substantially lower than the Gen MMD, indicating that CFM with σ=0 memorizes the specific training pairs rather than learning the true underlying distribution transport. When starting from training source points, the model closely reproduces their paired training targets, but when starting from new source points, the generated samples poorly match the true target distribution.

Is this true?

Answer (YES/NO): YES